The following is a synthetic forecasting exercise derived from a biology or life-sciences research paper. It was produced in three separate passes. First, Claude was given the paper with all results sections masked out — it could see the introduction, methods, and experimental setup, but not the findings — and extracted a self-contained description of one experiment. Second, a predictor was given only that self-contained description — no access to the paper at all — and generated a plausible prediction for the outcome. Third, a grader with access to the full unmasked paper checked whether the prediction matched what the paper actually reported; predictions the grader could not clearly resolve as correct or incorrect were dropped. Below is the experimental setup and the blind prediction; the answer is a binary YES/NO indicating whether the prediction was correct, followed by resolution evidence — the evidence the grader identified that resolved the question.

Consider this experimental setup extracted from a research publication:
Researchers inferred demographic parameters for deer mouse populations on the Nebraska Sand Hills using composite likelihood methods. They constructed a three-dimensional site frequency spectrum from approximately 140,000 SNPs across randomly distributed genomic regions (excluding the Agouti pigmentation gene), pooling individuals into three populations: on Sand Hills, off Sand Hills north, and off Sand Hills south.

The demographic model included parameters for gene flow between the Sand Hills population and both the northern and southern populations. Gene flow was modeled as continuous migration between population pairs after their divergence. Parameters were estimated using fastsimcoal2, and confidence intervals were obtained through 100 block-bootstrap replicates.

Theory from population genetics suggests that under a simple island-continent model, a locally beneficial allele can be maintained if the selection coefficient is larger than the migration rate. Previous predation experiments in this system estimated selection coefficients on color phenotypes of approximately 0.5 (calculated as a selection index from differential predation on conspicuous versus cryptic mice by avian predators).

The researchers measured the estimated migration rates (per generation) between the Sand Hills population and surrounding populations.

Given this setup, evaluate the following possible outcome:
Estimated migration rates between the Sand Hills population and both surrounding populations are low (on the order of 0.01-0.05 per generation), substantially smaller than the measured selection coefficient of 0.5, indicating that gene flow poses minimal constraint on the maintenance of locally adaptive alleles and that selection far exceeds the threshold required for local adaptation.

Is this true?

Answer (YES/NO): NO